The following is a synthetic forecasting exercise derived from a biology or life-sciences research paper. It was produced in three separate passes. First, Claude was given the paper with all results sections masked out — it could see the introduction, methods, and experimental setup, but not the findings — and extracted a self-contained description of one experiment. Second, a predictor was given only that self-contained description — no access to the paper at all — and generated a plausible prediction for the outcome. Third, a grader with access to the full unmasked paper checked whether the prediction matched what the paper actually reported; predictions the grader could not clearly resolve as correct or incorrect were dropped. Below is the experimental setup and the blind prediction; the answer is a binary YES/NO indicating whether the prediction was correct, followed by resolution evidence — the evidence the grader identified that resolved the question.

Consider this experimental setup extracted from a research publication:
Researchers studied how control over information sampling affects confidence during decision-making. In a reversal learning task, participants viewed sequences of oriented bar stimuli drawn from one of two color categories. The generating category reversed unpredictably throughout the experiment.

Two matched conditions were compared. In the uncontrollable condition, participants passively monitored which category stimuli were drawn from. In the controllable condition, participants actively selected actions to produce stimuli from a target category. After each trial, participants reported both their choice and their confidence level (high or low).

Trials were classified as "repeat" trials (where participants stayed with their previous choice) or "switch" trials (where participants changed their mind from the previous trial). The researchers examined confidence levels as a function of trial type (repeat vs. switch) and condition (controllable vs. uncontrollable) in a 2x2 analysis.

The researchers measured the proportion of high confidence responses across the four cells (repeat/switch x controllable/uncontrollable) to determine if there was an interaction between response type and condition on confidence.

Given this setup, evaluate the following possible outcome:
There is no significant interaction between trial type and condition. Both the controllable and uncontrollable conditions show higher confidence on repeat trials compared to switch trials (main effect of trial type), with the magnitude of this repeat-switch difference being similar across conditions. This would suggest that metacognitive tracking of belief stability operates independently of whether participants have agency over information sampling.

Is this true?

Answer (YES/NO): NO